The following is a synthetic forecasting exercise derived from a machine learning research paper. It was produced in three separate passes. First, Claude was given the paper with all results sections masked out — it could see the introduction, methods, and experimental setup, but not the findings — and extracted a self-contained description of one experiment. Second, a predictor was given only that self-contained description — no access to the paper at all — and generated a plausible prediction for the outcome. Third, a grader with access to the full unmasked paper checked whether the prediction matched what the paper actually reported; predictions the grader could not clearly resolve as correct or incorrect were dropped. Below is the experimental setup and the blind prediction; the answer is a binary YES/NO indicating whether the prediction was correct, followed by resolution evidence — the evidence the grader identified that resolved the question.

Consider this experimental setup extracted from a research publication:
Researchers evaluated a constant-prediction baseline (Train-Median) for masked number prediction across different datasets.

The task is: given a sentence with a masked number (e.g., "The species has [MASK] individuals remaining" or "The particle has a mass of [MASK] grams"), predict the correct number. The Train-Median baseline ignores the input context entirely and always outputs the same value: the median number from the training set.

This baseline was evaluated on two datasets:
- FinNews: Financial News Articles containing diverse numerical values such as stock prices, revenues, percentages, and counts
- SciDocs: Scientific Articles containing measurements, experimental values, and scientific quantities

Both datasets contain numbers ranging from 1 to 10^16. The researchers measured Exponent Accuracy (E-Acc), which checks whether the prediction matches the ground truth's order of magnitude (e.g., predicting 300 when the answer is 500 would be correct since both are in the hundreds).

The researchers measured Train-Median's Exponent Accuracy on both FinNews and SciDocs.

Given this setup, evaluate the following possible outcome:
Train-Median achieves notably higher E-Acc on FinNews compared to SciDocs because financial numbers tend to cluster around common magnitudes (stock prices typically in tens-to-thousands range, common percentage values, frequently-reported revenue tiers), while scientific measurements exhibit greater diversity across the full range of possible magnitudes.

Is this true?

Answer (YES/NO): NO